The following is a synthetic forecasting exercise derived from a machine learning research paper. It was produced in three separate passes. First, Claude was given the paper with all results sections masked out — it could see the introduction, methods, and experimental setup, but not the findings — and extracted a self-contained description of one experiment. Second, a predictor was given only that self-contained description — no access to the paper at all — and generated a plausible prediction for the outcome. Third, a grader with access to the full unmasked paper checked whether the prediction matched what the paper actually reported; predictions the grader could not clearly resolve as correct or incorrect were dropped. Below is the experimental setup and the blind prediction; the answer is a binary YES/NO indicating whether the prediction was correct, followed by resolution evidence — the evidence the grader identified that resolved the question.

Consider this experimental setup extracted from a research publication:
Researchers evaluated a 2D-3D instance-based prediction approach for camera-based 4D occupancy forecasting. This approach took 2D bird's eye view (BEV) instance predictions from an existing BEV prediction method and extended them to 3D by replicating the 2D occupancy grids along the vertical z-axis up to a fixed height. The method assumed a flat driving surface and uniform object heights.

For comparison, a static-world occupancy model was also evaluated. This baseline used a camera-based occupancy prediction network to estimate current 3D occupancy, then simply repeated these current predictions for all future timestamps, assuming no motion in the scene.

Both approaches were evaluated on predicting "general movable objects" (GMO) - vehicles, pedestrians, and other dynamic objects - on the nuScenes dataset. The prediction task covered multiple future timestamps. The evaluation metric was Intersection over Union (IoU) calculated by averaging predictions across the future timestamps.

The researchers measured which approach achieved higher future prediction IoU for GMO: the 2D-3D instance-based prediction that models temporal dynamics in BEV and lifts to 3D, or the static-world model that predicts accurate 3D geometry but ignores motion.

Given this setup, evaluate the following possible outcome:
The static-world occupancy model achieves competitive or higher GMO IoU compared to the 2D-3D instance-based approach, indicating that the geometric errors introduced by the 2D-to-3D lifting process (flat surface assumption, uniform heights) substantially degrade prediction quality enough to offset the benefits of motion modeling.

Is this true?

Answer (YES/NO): NO